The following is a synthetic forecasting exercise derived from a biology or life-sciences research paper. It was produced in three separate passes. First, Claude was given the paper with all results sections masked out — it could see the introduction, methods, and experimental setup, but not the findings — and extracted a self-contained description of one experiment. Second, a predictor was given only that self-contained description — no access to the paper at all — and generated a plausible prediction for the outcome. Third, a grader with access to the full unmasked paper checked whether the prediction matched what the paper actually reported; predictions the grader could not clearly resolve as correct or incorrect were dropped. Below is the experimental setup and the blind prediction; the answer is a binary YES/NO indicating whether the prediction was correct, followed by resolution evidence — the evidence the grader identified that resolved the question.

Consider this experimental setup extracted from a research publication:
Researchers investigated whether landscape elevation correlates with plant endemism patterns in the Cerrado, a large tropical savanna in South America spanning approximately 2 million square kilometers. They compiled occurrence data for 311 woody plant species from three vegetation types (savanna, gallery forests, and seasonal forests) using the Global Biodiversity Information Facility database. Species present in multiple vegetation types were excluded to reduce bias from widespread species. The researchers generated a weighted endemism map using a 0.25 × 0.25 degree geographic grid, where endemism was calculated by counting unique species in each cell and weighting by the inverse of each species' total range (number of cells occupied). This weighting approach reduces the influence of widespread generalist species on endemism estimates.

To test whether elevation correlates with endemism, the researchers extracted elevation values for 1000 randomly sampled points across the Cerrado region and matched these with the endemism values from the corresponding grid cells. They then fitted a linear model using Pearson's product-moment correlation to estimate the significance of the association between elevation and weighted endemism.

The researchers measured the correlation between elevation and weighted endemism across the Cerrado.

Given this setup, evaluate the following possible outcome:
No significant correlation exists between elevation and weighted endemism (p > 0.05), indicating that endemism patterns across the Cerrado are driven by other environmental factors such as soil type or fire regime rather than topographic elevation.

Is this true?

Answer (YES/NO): NO